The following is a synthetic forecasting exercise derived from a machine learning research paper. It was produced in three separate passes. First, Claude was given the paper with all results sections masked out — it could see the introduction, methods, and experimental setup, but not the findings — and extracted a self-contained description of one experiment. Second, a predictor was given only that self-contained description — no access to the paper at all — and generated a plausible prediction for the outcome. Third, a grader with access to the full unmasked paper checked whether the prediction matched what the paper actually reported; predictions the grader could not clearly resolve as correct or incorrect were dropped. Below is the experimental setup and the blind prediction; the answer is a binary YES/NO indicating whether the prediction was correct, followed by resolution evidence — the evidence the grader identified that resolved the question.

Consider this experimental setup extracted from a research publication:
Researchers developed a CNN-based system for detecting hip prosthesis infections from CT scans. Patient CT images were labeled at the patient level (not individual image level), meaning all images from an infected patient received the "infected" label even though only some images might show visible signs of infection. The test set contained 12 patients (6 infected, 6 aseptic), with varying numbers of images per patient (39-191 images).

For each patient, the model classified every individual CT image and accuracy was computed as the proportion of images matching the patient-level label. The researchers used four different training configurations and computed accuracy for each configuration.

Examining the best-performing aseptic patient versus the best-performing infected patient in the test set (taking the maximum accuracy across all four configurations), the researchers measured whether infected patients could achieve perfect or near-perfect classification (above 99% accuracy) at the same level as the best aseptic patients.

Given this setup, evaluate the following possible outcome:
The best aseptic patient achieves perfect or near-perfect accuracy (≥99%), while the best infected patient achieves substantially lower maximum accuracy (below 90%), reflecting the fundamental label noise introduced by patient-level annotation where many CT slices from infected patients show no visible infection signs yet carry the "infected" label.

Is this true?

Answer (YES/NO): NO